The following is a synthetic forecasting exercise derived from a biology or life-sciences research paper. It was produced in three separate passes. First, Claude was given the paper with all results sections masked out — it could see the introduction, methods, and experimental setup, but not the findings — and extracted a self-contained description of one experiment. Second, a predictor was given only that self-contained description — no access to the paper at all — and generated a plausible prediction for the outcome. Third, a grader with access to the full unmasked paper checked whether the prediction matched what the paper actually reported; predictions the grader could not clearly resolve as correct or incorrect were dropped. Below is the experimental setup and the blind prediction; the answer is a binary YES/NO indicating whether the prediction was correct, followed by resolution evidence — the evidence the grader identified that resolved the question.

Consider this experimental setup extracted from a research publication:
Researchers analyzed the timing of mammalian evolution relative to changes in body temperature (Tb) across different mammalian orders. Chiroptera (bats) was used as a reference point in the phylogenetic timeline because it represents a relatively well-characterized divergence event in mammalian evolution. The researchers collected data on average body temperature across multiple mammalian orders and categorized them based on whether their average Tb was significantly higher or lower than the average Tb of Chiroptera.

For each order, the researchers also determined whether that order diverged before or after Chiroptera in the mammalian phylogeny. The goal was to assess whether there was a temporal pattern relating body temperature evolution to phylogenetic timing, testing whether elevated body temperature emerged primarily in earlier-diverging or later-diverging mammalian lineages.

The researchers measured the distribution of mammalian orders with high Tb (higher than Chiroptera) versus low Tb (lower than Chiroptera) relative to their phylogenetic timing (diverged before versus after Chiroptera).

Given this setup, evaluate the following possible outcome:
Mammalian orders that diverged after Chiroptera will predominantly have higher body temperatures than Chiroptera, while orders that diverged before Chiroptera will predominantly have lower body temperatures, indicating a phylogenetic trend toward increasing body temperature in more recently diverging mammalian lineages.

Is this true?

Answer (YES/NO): YES